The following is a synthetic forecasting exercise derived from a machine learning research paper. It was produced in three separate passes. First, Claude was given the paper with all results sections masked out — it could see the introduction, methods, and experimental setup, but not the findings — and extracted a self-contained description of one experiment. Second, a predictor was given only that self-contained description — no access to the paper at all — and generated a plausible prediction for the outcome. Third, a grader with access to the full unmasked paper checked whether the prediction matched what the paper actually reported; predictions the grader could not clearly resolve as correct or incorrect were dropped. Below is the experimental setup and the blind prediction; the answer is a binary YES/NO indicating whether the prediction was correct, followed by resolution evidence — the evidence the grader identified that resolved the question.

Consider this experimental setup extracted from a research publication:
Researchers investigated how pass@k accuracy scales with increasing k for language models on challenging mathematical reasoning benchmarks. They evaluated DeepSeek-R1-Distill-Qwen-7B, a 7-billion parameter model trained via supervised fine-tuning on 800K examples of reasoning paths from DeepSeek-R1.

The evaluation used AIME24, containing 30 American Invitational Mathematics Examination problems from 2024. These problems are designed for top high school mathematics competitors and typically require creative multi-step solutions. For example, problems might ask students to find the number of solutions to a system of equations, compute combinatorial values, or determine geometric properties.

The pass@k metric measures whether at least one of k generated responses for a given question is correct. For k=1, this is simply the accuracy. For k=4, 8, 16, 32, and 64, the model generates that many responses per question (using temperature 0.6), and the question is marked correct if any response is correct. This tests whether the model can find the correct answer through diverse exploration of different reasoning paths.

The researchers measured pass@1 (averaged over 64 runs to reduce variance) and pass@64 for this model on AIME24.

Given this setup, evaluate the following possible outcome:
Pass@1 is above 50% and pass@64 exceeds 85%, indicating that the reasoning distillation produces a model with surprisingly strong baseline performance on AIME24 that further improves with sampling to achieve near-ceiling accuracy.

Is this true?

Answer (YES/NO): NO